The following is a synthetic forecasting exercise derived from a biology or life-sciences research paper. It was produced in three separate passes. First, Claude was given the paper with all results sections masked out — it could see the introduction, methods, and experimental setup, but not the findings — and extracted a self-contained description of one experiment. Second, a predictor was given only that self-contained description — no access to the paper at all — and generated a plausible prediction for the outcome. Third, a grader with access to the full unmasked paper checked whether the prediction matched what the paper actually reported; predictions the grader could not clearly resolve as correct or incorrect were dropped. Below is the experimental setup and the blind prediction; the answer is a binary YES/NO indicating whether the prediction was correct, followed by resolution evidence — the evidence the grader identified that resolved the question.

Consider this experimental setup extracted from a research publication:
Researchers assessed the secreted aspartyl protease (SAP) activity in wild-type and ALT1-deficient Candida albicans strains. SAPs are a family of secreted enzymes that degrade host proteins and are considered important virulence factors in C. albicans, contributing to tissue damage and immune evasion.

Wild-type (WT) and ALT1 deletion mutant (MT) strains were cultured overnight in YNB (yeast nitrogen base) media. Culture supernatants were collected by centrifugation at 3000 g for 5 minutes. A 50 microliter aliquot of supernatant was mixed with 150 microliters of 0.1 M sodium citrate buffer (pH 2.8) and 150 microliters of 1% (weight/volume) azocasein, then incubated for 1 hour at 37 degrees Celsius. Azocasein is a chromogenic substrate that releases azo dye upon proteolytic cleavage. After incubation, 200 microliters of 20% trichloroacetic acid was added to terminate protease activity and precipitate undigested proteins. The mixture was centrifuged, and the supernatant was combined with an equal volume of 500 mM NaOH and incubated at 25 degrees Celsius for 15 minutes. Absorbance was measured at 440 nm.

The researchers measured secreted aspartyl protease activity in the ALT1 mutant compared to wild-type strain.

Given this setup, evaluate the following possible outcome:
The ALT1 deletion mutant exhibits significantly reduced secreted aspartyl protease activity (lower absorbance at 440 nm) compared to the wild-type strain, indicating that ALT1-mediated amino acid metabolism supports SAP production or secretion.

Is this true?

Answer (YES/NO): YES